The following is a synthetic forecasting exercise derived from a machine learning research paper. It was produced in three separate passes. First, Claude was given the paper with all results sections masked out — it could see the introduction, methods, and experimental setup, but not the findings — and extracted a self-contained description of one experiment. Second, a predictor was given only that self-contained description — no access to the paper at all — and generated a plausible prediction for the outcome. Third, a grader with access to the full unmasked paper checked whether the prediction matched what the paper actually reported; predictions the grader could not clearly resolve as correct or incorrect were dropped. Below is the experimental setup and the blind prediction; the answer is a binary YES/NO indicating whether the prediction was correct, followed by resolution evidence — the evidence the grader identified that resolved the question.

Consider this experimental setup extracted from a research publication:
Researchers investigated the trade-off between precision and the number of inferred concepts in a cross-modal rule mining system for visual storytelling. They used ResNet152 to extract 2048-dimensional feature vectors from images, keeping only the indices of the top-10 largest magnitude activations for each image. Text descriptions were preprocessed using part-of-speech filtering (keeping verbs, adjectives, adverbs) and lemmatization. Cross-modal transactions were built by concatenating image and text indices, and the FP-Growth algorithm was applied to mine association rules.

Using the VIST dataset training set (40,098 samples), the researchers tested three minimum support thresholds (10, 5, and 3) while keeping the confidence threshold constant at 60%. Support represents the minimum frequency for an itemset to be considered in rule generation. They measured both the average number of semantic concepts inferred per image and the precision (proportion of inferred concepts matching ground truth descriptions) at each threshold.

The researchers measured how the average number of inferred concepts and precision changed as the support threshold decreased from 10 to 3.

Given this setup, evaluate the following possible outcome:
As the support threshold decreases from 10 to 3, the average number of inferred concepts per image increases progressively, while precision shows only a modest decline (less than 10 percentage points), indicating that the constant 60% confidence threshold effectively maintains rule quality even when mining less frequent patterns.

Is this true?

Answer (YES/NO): NO